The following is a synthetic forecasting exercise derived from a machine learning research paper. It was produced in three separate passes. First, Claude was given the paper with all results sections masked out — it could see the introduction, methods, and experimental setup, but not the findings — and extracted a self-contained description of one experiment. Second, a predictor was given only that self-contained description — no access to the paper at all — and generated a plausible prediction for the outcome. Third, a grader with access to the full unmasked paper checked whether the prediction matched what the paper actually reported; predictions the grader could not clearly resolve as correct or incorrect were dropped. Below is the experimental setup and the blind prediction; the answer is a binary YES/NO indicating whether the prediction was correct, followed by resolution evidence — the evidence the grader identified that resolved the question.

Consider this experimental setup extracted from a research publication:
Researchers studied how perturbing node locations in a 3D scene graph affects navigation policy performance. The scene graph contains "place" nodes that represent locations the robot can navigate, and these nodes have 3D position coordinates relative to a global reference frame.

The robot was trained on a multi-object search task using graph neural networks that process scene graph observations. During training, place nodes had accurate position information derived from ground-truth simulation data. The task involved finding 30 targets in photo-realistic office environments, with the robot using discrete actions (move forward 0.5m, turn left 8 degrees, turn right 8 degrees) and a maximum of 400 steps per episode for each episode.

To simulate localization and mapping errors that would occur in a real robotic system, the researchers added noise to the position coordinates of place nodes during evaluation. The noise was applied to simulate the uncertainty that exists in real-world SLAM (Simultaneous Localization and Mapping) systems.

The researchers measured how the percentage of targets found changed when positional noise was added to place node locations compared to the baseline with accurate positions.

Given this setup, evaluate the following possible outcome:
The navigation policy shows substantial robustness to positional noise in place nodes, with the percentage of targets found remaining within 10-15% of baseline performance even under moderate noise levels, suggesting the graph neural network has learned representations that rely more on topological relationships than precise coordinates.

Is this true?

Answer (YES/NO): NO